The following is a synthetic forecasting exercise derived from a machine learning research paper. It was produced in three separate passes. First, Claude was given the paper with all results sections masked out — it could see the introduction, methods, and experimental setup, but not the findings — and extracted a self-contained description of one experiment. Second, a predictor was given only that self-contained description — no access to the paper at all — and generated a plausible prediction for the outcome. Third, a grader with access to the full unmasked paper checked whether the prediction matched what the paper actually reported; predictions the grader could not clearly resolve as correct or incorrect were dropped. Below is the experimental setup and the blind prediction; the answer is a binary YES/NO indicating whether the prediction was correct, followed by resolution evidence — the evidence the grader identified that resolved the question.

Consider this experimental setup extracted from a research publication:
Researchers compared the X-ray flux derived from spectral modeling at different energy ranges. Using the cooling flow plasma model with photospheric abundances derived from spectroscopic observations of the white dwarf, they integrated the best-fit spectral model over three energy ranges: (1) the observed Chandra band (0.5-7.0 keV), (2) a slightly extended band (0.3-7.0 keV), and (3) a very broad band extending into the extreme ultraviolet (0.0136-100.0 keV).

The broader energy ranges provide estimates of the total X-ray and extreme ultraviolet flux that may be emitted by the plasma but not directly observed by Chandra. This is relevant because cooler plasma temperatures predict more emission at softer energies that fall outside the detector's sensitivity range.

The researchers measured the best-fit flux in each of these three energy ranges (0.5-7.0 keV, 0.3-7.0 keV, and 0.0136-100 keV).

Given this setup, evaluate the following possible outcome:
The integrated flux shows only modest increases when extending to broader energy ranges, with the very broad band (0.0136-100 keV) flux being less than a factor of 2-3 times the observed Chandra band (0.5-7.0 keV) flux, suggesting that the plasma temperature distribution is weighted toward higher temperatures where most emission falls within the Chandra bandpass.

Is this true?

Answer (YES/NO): YES